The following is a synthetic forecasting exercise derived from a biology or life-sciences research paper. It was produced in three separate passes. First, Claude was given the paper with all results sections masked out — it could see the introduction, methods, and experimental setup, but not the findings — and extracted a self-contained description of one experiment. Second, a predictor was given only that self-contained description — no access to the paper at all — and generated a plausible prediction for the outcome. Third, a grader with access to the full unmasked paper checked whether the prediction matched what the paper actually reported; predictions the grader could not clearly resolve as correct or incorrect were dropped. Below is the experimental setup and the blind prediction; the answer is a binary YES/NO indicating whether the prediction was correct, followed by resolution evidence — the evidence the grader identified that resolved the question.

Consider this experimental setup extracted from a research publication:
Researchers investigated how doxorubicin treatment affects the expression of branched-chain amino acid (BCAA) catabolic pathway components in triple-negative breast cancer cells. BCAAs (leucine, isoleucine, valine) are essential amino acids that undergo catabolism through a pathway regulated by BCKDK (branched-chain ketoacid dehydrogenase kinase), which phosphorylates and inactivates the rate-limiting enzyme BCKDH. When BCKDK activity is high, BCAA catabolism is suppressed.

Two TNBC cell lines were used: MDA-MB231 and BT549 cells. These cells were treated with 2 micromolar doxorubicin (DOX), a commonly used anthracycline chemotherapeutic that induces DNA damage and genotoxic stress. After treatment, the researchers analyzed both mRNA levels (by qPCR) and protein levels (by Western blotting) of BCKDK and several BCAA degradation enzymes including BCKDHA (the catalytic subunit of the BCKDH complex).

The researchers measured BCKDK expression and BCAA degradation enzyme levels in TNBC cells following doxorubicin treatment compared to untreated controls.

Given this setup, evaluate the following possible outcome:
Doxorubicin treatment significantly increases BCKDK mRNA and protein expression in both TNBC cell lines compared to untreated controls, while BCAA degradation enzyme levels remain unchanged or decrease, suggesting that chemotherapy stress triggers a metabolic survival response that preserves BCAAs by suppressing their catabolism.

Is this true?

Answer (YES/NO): NO